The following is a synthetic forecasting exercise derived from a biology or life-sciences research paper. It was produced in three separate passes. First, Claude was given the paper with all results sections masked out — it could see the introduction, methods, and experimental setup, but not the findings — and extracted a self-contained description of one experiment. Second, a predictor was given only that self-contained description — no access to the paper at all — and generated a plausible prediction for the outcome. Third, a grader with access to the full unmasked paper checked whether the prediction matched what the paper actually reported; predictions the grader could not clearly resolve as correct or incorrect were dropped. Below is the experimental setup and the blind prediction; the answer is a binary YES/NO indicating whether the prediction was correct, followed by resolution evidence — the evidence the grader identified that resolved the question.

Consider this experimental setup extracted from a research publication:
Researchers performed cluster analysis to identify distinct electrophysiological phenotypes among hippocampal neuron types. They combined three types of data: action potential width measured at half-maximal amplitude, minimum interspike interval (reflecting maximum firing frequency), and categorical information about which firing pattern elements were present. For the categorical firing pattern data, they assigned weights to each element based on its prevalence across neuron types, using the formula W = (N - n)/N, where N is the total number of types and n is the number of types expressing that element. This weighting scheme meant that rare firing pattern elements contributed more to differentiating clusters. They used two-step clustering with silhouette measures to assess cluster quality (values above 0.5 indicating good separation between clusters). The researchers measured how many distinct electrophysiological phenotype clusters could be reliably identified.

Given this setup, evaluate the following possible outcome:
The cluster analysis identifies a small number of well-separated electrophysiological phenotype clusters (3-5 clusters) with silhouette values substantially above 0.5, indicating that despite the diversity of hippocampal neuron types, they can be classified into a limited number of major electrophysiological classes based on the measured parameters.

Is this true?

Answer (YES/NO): NO